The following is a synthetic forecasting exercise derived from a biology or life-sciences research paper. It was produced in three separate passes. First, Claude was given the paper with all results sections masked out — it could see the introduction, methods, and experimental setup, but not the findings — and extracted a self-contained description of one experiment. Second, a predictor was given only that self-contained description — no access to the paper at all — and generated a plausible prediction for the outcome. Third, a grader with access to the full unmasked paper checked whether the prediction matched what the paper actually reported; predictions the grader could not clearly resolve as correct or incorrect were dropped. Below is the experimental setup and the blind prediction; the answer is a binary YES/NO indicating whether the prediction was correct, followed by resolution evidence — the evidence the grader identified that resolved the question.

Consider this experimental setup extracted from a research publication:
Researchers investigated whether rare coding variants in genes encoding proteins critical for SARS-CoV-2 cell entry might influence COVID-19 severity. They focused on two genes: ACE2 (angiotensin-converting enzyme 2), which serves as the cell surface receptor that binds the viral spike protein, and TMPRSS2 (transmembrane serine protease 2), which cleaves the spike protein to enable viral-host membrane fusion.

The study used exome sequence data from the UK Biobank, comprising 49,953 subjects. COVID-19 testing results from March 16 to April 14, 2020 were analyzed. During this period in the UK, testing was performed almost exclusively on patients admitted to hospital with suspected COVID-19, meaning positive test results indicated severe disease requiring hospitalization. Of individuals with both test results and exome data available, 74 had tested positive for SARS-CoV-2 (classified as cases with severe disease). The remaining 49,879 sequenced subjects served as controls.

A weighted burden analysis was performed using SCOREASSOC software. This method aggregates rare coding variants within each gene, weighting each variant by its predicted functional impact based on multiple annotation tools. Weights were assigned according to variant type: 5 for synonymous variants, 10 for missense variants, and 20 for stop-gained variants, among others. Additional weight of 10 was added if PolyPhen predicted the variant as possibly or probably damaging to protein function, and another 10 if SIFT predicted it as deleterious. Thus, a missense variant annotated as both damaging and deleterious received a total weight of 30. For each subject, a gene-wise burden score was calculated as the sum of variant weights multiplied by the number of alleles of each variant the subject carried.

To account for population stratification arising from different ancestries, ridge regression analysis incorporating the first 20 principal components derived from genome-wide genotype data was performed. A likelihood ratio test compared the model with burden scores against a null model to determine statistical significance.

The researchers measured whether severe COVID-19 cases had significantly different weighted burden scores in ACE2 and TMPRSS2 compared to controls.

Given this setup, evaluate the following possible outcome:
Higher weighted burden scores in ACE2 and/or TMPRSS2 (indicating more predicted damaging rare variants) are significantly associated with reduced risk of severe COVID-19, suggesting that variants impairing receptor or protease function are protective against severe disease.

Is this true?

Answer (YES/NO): NO